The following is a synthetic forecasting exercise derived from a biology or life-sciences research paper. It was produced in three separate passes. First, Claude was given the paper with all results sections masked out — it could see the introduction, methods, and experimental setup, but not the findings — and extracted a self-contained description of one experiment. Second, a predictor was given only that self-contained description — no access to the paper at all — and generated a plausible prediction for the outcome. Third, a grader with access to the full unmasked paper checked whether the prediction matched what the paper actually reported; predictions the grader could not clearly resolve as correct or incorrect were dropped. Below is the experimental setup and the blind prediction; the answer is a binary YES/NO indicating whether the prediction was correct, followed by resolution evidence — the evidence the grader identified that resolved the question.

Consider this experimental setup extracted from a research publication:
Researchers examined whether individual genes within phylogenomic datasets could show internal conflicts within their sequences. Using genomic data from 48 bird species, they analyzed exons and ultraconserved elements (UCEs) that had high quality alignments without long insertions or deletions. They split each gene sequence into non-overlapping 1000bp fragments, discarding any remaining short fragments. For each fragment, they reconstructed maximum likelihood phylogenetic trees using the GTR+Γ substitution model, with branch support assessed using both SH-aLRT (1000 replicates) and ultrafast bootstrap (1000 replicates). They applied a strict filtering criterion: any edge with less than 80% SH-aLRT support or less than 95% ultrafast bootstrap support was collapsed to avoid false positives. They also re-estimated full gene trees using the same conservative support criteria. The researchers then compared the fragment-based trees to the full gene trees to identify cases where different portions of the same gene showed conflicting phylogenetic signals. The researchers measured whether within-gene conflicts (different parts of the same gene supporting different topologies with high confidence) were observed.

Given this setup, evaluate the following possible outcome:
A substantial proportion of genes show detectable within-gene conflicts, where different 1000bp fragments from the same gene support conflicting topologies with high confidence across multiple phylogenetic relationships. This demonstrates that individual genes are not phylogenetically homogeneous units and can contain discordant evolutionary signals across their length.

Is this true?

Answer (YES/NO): YES